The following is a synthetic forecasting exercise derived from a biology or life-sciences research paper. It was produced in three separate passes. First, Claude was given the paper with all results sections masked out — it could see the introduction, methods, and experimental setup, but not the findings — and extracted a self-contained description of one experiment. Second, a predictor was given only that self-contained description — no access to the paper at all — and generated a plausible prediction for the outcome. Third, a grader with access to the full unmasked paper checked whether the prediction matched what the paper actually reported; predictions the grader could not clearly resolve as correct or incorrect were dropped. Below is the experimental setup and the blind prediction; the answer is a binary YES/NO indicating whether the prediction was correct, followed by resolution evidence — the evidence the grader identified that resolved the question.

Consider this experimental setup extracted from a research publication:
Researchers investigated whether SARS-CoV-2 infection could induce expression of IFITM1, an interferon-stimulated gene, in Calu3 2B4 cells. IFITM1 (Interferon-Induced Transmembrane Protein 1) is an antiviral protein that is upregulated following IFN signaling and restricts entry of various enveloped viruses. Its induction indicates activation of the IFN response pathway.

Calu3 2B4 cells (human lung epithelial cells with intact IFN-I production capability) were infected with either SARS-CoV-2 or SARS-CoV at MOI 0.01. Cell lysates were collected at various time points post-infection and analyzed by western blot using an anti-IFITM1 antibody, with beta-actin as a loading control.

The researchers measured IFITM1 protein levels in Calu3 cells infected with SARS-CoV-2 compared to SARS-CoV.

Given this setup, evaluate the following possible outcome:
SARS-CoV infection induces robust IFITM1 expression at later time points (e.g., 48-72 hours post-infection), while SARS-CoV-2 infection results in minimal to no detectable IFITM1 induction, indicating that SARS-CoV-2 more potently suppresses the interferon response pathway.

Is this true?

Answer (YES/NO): NO